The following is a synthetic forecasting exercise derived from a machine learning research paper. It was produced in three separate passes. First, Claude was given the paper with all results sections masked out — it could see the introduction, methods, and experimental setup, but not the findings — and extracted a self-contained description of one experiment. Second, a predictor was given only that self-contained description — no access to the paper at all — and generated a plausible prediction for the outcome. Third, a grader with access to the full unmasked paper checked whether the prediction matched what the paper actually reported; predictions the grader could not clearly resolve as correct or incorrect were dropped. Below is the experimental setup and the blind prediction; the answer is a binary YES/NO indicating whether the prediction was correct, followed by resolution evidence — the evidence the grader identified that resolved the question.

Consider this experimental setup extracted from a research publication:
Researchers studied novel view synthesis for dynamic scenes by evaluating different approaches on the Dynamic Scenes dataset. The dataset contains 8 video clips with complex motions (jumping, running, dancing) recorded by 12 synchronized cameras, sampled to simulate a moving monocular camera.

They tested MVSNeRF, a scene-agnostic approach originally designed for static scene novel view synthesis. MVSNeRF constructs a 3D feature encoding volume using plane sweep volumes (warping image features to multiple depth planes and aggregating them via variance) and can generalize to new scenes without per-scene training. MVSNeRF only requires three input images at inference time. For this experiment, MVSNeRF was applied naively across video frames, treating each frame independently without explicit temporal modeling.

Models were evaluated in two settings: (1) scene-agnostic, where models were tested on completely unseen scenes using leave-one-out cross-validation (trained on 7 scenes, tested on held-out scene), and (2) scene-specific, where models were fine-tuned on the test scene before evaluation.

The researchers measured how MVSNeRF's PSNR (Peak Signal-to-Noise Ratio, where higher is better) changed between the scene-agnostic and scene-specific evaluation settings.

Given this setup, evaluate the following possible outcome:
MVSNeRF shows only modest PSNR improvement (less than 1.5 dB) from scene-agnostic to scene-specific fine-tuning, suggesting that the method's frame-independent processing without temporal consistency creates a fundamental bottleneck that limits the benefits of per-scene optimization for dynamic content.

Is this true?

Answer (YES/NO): NO